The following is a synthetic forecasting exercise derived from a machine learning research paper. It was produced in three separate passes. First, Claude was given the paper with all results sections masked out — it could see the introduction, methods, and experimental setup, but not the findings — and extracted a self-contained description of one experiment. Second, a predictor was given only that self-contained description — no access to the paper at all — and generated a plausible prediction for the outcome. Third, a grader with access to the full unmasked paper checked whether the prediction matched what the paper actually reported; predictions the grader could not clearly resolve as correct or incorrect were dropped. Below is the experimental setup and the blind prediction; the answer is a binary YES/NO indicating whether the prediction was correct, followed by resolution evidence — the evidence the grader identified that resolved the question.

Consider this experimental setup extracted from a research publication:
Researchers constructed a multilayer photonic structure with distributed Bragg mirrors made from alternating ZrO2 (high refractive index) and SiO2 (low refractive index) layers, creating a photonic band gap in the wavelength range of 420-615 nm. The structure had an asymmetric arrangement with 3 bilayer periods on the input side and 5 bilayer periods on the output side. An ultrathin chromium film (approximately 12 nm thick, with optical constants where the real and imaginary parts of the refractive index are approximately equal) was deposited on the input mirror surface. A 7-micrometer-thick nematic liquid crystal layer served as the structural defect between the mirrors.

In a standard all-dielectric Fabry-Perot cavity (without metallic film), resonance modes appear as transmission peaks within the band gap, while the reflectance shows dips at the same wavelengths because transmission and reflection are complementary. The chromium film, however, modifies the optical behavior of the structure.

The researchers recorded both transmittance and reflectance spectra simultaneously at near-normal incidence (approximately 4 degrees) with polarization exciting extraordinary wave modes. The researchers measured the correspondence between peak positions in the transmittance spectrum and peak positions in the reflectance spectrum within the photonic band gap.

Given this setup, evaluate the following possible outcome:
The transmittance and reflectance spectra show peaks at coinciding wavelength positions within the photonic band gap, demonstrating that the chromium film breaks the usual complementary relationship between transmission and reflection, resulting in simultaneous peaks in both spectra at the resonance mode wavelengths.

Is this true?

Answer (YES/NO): YES